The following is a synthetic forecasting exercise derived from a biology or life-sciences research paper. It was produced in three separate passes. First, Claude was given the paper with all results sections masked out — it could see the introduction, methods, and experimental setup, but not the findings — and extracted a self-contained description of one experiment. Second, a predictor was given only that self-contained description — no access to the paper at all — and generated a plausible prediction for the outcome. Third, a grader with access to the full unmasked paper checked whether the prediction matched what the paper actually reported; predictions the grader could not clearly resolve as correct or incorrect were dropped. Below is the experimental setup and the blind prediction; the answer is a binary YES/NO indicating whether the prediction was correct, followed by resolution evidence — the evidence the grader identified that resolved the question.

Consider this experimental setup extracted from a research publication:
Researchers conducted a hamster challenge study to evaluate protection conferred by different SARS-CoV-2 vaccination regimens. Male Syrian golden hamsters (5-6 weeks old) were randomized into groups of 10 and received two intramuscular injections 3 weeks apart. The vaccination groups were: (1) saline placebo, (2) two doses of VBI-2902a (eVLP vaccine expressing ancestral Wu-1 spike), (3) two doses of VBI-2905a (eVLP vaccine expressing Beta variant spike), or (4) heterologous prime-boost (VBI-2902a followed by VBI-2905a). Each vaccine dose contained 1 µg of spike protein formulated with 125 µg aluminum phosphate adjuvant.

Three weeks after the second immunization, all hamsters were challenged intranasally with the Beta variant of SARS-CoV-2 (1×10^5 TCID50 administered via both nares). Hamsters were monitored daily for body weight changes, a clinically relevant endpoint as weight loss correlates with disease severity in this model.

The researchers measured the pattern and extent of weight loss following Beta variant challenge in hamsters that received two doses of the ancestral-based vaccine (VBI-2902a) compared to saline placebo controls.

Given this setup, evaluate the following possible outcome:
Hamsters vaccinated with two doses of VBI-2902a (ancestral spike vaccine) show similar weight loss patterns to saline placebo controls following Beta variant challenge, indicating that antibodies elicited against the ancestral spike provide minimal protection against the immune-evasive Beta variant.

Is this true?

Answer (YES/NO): NO